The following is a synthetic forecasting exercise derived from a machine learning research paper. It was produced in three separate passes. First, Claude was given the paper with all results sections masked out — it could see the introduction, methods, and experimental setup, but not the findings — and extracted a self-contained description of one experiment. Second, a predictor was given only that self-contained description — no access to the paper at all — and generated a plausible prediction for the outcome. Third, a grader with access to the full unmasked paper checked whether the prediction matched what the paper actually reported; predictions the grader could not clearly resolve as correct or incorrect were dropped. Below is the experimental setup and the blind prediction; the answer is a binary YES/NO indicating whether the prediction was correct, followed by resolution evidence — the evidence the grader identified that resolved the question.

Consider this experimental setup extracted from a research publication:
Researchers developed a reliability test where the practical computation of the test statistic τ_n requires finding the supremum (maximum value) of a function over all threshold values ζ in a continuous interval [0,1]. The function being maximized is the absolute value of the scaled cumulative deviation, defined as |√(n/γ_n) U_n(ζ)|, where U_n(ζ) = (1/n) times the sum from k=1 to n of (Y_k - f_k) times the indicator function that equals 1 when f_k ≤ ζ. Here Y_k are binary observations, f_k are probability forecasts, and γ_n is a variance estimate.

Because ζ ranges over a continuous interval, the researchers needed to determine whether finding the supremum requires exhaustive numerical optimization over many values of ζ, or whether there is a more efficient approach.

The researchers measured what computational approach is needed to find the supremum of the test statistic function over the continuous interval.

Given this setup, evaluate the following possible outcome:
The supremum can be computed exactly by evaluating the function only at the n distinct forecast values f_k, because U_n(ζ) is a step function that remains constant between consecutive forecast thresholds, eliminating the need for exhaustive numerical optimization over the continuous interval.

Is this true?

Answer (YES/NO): YES